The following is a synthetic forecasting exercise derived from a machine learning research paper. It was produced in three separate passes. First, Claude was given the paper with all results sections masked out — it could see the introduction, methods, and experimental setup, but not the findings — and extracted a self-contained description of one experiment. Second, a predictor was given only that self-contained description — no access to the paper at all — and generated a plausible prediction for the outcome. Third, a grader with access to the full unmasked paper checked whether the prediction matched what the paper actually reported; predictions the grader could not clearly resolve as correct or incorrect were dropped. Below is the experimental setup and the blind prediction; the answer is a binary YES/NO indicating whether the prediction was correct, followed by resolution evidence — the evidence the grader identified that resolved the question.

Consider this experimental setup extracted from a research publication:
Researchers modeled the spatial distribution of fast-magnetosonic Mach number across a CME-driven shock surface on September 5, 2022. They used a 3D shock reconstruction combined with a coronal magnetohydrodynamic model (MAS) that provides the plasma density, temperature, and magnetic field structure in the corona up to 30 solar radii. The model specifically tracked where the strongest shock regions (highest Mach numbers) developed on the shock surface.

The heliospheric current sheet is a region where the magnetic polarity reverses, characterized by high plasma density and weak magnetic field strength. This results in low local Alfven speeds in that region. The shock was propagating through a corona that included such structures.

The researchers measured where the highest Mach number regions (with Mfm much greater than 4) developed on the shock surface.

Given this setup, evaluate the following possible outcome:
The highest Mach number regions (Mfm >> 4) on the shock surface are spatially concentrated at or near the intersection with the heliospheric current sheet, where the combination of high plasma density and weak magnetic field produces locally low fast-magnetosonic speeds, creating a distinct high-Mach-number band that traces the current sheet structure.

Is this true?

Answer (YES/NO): YES